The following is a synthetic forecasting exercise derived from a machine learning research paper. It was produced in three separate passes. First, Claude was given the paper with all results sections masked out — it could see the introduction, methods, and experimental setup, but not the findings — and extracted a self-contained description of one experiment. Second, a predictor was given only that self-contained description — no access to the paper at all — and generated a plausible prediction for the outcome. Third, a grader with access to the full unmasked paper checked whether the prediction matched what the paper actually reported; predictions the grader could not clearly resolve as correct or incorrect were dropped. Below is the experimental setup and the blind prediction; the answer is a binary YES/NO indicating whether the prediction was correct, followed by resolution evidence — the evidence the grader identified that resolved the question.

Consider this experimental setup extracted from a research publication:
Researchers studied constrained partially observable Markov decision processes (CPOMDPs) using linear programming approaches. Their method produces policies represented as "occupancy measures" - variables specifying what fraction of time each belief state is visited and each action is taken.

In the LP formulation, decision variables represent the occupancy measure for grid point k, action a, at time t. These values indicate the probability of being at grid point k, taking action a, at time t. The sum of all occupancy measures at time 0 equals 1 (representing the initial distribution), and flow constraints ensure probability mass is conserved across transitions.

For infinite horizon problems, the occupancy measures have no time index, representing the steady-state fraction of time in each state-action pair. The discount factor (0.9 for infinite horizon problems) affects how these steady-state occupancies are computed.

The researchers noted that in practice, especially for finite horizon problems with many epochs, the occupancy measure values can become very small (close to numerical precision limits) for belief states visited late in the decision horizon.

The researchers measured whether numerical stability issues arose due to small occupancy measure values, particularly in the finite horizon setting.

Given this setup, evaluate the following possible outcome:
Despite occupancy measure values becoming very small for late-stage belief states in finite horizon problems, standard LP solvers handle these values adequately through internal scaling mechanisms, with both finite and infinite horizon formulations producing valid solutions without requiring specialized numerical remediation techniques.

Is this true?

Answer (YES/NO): NO